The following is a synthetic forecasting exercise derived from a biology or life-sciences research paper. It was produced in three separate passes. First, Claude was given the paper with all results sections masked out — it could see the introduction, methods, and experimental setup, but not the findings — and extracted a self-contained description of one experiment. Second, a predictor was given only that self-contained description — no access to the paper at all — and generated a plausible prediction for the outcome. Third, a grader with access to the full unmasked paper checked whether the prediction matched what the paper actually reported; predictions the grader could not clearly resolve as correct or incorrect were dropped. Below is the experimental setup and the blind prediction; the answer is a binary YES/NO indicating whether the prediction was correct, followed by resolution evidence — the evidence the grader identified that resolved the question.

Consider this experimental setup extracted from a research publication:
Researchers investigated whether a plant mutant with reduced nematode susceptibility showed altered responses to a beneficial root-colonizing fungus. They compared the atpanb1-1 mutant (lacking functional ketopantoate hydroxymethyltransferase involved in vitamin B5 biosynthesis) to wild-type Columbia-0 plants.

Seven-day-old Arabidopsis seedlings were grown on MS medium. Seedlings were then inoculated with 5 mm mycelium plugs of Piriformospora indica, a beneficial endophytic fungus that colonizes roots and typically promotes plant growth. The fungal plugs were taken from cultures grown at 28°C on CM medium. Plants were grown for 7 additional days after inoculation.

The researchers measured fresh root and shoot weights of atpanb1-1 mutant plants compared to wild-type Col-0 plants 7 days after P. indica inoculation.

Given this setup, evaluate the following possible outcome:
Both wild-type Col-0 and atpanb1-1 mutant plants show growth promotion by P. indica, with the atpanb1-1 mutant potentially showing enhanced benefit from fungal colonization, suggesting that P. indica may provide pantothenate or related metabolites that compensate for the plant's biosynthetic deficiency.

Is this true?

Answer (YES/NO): NO